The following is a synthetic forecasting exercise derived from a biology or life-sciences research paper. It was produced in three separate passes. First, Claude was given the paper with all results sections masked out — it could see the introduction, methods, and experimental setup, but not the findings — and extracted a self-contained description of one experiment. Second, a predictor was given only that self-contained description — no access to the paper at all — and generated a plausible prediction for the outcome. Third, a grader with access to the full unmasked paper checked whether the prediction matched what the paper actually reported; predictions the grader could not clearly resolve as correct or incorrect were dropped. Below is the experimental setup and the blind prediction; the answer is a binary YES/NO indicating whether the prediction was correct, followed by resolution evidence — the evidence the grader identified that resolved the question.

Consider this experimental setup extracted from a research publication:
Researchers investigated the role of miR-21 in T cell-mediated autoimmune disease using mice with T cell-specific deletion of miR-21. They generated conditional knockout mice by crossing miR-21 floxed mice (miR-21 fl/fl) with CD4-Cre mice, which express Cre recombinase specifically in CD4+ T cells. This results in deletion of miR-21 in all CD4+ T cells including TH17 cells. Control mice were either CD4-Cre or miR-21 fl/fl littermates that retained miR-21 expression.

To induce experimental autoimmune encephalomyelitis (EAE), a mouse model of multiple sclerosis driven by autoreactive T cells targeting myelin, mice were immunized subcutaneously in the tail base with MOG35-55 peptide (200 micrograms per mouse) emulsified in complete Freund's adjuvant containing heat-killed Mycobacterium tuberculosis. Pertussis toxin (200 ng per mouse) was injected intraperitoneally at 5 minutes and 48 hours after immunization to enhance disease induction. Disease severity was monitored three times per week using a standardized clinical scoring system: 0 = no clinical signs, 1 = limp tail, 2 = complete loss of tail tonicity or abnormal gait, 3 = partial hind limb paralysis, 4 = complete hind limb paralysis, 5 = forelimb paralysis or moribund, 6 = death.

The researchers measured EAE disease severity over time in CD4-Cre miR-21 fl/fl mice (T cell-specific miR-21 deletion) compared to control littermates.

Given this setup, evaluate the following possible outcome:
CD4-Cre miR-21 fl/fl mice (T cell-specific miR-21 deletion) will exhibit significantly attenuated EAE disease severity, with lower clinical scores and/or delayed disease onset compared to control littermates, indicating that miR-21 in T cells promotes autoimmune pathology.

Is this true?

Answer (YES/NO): YES